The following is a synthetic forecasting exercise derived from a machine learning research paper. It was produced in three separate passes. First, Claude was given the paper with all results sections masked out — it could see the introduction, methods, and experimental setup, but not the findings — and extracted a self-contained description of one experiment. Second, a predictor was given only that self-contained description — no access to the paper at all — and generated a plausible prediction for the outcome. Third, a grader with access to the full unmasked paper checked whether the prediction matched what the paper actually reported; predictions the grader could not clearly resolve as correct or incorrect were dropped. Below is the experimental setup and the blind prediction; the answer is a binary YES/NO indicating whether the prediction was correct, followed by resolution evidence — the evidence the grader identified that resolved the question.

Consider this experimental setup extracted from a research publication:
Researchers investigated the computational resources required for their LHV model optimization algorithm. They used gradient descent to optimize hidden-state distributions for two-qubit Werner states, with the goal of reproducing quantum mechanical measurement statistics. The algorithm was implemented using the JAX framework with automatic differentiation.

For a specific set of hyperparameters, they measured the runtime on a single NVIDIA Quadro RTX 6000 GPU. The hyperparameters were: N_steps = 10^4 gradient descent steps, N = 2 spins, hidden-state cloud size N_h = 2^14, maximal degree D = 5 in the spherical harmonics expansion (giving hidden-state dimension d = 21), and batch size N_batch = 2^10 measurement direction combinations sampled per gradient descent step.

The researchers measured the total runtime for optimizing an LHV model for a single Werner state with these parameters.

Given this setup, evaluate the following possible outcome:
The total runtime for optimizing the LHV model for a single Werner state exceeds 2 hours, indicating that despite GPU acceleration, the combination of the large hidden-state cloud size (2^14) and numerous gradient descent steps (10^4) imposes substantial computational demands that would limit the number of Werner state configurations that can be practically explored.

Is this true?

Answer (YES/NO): NO